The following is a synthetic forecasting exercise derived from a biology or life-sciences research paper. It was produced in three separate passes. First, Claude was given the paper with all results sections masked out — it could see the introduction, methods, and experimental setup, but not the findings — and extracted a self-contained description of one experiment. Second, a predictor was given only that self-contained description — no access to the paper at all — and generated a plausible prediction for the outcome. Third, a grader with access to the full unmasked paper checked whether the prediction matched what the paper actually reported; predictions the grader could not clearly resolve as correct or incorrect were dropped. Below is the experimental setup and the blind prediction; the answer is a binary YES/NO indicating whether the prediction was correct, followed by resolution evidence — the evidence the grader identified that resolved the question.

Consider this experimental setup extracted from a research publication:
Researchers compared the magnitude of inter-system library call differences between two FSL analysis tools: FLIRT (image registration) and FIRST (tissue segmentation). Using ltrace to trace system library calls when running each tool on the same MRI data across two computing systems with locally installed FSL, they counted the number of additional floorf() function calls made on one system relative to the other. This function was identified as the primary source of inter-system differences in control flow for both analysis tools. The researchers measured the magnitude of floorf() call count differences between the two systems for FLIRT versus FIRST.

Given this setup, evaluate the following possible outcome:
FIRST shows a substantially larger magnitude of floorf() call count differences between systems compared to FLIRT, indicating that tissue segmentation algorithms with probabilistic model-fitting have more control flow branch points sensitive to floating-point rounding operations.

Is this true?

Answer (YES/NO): YES